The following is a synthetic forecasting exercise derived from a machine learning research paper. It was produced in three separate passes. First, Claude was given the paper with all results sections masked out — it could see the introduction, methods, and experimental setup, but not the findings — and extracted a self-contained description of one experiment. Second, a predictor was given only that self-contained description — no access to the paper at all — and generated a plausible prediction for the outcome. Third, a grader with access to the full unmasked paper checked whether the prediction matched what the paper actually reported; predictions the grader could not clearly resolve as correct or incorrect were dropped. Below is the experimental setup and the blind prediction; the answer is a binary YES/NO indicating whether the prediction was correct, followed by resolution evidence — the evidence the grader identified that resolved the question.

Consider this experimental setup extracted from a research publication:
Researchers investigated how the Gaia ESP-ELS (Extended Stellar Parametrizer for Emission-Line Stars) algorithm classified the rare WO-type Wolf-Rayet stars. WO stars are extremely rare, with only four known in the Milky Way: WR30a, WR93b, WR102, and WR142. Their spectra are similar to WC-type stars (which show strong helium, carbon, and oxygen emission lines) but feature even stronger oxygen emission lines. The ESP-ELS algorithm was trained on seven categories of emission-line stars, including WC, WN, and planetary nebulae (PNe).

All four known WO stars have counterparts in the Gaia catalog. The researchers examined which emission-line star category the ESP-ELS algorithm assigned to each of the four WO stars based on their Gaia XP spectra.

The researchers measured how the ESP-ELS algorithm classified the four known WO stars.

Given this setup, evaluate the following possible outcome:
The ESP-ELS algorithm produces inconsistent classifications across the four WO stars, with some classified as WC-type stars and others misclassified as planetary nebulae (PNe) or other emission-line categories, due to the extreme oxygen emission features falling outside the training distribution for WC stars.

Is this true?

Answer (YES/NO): NO